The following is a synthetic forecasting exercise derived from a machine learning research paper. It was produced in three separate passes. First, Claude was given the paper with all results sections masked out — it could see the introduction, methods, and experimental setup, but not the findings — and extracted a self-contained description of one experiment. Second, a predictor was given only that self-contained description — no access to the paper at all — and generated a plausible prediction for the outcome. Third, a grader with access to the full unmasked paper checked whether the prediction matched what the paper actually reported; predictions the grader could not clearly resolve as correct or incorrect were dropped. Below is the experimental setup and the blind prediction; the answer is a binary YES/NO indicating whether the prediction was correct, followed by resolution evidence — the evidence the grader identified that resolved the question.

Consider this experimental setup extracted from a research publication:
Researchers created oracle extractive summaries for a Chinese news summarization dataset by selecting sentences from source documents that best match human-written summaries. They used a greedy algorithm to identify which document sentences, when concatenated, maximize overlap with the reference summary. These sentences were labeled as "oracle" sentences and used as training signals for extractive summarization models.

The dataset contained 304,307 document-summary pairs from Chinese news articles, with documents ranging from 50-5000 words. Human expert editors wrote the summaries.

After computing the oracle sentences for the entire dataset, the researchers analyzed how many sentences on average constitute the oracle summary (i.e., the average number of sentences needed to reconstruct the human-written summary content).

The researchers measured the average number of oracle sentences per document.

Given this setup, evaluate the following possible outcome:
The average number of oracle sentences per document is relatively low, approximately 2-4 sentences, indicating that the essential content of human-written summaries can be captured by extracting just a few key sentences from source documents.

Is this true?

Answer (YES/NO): NO